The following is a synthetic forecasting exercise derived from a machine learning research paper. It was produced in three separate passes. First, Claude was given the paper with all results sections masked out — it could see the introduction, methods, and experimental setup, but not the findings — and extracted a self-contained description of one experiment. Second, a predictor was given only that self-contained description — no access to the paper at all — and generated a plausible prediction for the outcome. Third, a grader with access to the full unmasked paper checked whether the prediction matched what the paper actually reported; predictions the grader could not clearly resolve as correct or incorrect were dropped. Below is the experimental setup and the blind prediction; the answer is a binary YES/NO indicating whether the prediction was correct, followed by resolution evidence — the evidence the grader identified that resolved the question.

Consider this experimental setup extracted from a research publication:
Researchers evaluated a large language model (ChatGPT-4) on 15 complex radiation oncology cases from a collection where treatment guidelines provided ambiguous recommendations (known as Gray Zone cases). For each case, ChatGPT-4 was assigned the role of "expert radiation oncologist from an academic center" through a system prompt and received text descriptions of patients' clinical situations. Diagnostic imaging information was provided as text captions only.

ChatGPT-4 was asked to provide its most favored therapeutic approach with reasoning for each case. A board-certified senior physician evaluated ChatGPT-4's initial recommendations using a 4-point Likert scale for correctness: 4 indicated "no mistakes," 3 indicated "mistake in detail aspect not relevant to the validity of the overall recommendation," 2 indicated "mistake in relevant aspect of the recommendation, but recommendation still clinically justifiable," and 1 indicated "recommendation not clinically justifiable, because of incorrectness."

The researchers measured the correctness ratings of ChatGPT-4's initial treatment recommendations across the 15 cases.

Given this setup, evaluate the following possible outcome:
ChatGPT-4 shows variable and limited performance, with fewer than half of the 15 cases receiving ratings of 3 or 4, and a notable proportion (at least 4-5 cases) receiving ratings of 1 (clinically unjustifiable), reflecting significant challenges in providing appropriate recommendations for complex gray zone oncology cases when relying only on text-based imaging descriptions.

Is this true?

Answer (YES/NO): NO